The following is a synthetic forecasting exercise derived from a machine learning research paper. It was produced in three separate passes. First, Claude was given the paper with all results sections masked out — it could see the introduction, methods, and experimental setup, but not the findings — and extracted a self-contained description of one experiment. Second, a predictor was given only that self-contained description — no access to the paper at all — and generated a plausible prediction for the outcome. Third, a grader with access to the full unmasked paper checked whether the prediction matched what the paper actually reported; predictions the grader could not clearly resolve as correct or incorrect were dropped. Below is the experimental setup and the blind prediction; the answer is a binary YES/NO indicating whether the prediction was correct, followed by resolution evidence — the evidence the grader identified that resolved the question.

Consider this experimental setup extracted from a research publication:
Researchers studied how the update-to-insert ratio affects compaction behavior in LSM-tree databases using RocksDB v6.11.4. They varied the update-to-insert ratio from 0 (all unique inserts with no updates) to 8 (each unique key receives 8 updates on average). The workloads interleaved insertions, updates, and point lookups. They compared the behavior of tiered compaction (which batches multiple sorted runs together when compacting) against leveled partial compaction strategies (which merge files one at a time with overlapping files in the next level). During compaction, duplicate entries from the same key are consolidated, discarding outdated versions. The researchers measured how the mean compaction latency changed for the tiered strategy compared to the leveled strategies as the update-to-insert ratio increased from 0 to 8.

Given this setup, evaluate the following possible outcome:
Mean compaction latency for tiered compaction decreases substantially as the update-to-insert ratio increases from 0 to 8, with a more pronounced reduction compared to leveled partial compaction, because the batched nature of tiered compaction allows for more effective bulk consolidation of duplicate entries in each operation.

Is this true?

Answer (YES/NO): YES